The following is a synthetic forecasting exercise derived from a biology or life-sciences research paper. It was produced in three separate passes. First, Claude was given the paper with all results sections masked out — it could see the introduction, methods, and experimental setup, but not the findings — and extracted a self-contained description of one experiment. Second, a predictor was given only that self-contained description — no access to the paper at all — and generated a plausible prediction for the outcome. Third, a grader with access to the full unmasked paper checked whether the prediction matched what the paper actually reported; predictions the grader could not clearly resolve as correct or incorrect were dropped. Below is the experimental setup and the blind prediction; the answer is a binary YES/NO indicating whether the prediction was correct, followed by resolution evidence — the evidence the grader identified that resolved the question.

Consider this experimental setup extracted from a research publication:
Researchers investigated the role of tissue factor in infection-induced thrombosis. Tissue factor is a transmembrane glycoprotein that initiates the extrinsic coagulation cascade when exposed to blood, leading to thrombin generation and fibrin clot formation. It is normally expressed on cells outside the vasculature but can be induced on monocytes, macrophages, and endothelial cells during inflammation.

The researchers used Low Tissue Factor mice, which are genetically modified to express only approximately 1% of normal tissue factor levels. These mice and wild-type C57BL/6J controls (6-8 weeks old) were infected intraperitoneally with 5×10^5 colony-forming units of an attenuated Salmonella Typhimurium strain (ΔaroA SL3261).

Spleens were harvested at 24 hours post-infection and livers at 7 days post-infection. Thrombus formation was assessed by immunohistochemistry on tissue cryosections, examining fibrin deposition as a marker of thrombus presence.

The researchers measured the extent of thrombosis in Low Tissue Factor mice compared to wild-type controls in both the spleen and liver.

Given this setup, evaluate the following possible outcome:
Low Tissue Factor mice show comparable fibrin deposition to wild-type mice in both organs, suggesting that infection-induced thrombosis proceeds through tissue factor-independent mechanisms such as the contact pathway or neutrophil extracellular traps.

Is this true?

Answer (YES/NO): NO